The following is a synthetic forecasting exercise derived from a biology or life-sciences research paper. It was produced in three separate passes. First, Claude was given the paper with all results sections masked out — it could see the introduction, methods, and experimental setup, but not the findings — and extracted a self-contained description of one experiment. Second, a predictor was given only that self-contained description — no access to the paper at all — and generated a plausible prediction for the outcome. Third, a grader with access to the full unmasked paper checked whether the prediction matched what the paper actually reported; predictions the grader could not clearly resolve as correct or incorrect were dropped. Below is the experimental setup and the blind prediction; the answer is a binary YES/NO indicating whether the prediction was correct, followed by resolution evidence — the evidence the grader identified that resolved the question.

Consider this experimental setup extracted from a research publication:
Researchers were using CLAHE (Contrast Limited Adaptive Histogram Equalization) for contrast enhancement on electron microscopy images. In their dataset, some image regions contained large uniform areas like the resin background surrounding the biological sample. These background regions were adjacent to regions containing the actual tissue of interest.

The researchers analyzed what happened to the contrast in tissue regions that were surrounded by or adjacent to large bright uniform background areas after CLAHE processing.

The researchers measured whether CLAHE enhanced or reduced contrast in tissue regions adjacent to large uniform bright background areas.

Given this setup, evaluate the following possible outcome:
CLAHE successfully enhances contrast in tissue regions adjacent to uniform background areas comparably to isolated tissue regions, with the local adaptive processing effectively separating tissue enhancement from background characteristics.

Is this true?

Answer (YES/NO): NO